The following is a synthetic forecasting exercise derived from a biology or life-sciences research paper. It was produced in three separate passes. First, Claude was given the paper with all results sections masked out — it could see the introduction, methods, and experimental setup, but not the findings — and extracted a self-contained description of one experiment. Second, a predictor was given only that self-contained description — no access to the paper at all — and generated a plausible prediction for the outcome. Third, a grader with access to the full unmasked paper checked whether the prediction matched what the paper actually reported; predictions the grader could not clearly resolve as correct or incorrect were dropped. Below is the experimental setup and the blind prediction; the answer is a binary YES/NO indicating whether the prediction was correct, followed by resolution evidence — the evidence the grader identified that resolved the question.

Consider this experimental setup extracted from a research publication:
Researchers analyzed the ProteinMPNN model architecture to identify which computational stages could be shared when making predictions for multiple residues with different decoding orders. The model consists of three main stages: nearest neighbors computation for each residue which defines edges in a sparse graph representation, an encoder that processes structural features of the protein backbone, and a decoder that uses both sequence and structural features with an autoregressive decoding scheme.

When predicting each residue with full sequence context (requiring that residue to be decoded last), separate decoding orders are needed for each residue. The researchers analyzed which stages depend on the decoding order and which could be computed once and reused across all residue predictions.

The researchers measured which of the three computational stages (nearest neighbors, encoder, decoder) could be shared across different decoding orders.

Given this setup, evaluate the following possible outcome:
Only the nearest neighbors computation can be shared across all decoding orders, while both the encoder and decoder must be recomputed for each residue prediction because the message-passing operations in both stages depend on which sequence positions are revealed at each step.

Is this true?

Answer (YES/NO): NO